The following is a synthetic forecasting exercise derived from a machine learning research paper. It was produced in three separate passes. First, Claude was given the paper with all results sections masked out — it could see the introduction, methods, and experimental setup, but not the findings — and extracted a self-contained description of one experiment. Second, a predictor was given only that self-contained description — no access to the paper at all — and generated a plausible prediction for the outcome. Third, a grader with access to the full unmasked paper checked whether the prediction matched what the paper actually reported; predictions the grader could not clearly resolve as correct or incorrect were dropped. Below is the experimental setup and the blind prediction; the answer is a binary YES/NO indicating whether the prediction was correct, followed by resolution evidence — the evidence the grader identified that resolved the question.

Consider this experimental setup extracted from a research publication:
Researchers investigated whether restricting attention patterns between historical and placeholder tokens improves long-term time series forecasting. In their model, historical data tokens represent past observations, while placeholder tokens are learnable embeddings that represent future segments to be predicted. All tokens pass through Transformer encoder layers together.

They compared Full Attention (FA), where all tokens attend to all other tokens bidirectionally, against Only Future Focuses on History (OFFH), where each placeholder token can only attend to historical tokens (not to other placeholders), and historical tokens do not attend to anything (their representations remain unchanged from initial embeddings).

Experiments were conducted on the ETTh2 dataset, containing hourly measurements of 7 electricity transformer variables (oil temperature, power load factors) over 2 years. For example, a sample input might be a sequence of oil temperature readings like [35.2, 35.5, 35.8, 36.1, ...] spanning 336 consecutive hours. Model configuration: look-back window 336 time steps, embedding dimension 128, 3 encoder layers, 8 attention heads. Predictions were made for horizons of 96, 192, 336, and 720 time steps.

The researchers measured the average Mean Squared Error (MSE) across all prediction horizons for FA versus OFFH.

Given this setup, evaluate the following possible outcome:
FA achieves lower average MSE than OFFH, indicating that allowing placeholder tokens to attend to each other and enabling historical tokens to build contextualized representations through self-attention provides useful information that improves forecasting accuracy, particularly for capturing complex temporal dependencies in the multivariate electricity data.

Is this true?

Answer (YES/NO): YES